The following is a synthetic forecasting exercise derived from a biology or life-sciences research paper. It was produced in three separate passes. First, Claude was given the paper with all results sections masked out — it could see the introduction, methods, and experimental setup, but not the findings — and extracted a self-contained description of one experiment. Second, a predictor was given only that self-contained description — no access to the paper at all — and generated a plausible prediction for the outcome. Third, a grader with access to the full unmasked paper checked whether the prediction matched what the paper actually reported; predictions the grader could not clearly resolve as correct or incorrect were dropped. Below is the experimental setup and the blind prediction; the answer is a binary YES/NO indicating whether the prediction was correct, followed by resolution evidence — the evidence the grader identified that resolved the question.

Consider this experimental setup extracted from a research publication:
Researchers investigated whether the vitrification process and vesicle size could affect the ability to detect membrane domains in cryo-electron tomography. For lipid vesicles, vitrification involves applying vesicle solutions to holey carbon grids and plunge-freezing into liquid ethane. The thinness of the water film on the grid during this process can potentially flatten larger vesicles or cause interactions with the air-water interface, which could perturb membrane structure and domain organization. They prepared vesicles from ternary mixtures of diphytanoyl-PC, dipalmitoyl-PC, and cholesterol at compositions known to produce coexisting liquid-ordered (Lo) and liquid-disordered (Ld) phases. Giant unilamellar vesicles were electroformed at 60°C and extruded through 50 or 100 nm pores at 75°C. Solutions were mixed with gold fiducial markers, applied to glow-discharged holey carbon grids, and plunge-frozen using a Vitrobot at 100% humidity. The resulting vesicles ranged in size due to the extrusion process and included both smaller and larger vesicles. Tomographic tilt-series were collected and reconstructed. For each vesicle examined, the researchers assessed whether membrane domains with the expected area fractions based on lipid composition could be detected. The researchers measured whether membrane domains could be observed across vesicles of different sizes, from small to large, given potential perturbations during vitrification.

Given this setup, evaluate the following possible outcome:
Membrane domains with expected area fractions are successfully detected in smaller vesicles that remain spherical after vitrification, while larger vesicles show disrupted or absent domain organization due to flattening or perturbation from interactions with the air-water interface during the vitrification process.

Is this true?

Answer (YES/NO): NO